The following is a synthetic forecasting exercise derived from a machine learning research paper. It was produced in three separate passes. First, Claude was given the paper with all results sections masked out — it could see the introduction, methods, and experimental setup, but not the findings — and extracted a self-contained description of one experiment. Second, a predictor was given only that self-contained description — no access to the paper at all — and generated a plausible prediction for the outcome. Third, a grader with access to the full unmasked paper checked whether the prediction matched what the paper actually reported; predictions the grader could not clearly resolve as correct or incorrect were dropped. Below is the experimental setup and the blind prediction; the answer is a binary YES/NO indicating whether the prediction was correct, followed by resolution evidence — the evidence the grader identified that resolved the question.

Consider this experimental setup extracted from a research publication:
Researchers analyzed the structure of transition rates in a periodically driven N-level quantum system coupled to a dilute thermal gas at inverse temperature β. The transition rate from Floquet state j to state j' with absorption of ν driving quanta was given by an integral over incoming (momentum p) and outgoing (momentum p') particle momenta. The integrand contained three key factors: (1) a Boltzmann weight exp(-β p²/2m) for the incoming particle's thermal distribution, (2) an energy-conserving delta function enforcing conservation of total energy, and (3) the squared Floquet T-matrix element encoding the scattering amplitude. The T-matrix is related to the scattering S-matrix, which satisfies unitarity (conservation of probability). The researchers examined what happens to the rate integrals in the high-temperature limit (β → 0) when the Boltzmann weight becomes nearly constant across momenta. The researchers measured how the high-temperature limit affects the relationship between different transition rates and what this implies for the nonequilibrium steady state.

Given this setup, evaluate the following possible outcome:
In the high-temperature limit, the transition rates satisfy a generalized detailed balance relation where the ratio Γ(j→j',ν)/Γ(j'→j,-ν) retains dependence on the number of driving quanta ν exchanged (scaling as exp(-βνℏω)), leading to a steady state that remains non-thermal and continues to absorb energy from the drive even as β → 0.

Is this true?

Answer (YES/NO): NO